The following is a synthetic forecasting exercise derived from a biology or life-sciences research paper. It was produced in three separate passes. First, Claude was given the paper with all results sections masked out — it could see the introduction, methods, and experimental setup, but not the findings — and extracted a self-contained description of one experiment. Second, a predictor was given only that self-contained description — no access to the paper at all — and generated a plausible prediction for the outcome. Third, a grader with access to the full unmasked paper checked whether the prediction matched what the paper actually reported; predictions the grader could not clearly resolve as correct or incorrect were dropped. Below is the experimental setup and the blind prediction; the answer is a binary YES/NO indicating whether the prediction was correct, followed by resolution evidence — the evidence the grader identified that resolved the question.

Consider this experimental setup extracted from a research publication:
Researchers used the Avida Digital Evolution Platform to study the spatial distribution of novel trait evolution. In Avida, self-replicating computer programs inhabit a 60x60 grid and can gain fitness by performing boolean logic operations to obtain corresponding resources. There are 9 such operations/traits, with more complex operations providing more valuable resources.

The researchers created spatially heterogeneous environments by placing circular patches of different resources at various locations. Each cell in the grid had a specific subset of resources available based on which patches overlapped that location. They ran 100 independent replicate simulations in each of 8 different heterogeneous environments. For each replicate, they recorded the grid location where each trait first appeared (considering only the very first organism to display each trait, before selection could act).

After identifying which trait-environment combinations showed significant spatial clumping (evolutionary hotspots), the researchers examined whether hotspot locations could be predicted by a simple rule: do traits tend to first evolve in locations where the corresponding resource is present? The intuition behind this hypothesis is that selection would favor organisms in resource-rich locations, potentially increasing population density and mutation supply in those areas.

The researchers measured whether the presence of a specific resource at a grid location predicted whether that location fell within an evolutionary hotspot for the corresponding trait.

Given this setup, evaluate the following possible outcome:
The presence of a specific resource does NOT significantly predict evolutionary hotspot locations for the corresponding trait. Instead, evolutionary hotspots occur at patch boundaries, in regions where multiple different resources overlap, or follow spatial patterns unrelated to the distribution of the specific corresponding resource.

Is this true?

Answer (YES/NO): YES